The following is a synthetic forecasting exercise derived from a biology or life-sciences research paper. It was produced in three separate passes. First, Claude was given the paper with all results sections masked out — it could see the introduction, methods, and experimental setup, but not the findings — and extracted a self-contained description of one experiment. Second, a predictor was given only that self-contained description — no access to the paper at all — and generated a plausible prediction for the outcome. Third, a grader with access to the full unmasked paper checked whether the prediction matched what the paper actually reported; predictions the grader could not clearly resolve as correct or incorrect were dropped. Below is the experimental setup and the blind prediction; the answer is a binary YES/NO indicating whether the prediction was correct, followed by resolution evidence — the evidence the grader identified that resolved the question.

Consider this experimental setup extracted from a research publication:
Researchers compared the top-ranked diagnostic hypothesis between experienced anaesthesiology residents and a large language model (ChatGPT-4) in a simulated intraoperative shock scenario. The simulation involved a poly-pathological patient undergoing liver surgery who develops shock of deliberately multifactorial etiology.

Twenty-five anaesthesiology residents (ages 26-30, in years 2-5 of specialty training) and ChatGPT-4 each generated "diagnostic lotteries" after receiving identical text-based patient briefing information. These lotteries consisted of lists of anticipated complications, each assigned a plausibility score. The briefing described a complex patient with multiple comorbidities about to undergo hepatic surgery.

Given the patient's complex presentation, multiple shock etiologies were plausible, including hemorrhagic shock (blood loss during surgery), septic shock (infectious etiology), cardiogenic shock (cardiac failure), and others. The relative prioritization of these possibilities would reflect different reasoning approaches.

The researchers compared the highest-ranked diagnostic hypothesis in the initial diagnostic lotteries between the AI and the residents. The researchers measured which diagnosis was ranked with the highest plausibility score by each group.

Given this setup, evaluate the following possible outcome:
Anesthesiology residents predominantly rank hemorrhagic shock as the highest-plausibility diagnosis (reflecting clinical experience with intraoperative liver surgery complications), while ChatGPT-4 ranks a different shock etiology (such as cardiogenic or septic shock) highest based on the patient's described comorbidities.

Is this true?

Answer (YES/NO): YES